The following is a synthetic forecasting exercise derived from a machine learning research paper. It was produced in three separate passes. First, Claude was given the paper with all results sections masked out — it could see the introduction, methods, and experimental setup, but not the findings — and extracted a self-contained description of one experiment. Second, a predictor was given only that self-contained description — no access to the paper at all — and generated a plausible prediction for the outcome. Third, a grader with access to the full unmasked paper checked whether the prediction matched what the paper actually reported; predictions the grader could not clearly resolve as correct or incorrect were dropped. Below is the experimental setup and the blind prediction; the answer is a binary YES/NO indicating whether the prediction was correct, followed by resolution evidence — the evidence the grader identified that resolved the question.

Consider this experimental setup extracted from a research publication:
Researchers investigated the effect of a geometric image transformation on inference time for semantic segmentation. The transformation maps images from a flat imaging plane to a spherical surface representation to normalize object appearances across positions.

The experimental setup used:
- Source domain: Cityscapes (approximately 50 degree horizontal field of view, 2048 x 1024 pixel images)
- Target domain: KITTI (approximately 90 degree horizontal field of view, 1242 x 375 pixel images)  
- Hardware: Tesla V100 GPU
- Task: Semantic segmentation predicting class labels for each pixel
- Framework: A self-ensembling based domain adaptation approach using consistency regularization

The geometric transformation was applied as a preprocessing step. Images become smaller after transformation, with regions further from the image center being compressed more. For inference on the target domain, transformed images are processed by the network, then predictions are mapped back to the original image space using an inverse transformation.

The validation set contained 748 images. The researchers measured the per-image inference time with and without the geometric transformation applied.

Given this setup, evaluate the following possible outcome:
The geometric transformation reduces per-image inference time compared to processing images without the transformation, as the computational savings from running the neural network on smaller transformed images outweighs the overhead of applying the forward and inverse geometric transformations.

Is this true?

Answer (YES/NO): NO